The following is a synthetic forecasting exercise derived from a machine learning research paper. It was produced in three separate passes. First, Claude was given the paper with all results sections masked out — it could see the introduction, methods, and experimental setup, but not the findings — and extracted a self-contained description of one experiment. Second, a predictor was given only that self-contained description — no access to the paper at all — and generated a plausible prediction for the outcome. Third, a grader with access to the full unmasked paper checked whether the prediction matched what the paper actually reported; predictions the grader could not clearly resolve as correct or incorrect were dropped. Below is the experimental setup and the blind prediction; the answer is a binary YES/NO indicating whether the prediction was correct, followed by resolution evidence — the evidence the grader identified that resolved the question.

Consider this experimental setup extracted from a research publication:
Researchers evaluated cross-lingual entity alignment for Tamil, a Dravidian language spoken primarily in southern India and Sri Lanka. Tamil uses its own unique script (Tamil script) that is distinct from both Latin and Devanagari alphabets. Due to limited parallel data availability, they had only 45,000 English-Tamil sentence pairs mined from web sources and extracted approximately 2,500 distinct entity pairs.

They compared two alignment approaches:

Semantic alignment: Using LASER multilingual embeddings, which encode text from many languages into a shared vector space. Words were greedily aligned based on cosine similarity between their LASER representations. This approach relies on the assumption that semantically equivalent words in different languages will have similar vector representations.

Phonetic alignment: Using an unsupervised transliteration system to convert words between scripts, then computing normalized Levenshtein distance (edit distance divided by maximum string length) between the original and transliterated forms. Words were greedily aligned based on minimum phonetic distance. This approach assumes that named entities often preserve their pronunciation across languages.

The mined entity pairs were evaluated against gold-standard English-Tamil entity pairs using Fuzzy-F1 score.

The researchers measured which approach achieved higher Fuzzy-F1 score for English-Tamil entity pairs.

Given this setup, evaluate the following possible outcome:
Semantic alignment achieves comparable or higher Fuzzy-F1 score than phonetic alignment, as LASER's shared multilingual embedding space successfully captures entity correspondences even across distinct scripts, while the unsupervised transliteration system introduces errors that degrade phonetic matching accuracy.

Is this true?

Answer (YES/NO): NO